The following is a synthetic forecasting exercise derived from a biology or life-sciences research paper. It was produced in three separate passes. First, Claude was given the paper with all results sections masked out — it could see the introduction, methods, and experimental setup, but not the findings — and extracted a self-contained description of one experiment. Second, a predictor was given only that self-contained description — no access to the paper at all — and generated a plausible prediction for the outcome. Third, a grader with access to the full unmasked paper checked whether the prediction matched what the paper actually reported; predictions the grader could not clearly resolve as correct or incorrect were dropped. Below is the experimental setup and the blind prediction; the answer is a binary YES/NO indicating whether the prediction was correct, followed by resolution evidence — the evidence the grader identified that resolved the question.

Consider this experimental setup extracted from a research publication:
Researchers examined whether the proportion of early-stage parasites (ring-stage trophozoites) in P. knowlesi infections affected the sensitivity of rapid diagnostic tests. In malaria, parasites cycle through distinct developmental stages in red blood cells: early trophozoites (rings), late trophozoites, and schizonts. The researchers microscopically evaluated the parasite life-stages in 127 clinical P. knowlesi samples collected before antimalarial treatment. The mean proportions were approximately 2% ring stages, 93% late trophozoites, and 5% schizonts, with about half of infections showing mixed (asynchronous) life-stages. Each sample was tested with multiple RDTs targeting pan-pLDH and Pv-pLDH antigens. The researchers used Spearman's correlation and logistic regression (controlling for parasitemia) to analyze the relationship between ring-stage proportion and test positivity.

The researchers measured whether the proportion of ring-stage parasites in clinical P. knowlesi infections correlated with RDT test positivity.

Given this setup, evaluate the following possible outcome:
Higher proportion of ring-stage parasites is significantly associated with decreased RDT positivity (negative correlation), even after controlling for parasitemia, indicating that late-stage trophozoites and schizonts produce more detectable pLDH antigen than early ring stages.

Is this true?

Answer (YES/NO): YES